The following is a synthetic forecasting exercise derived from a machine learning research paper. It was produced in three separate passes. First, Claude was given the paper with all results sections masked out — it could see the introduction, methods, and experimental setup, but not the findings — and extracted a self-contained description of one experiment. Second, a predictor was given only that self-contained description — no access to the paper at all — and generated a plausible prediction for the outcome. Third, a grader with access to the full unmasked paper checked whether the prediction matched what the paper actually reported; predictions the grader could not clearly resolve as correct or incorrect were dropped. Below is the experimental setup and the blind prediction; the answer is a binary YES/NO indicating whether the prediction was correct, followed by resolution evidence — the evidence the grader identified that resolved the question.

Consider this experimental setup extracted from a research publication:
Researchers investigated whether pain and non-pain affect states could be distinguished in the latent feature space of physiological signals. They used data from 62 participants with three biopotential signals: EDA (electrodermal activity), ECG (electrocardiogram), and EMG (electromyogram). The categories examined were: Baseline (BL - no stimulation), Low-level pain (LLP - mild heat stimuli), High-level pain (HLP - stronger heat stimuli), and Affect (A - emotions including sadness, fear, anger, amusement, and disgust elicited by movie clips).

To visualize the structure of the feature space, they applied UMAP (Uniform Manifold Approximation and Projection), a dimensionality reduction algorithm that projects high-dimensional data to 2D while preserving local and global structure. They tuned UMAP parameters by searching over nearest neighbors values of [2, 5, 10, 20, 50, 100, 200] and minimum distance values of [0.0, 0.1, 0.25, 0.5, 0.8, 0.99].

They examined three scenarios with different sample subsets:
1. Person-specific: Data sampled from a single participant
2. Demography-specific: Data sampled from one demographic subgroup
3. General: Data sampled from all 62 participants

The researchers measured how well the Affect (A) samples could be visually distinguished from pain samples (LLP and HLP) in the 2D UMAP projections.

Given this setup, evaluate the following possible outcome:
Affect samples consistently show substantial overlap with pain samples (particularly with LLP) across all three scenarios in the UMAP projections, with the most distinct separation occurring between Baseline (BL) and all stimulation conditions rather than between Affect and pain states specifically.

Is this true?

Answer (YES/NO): NO